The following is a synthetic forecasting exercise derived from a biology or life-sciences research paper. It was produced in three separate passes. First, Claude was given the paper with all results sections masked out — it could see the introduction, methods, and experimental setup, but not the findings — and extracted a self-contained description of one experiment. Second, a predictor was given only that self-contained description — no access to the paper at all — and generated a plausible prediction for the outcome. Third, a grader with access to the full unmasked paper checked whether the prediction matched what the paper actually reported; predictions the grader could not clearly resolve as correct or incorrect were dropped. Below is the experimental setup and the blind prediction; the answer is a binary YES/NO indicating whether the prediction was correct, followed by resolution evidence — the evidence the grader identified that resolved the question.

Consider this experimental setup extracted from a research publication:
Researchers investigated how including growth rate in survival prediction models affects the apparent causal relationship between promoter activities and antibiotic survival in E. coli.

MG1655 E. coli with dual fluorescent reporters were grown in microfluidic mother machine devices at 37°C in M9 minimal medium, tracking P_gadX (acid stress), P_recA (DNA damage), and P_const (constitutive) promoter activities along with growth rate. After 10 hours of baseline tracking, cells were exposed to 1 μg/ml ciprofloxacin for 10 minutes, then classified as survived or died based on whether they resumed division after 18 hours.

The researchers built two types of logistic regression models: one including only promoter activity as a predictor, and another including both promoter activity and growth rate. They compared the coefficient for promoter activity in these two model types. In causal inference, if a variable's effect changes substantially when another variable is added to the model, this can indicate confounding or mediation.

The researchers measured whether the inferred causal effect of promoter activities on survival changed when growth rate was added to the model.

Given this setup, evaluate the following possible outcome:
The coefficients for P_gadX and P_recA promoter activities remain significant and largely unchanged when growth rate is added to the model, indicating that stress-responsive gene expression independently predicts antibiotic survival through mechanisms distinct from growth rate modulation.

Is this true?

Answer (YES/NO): NO